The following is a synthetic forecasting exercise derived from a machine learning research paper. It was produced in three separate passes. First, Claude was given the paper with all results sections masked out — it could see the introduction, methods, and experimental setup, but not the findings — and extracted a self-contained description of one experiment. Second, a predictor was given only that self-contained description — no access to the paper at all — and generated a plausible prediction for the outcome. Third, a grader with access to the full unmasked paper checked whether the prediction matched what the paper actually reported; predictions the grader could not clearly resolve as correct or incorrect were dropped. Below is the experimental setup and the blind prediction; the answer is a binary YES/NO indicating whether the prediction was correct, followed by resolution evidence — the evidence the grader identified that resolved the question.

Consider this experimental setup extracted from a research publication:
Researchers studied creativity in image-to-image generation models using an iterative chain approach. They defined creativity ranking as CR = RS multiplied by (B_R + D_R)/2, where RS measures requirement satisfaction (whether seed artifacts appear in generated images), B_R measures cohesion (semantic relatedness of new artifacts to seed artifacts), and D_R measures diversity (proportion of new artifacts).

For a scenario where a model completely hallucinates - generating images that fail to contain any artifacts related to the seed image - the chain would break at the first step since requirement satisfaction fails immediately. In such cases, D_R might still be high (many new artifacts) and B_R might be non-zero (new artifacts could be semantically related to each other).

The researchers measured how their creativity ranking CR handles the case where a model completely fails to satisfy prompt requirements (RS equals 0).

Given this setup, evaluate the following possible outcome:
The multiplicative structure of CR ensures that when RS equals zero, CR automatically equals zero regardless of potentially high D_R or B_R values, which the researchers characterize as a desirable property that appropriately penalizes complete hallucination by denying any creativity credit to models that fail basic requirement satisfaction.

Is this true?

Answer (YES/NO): YES